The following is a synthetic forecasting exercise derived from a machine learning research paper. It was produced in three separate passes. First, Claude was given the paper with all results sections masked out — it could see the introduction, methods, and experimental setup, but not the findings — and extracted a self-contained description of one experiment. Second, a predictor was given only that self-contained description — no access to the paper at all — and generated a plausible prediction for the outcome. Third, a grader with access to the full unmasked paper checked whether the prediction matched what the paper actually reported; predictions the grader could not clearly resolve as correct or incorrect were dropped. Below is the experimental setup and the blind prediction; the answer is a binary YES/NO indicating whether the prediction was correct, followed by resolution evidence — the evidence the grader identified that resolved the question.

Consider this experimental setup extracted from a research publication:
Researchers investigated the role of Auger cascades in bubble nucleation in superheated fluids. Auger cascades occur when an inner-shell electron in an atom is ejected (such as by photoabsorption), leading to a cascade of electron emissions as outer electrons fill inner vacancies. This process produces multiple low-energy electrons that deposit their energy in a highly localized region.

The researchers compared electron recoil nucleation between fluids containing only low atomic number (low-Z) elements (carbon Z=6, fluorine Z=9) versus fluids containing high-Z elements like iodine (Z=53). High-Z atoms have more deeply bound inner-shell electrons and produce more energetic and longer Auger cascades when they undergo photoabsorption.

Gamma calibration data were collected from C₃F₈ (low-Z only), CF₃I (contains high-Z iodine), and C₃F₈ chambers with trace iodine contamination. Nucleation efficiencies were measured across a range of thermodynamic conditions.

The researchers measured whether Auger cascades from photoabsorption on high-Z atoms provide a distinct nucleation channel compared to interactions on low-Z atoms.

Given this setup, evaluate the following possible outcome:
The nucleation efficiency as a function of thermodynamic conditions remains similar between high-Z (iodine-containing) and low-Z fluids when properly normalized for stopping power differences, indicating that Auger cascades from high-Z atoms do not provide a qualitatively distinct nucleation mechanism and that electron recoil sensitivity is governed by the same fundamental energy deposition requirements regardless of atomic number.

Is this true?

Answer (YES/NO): NO